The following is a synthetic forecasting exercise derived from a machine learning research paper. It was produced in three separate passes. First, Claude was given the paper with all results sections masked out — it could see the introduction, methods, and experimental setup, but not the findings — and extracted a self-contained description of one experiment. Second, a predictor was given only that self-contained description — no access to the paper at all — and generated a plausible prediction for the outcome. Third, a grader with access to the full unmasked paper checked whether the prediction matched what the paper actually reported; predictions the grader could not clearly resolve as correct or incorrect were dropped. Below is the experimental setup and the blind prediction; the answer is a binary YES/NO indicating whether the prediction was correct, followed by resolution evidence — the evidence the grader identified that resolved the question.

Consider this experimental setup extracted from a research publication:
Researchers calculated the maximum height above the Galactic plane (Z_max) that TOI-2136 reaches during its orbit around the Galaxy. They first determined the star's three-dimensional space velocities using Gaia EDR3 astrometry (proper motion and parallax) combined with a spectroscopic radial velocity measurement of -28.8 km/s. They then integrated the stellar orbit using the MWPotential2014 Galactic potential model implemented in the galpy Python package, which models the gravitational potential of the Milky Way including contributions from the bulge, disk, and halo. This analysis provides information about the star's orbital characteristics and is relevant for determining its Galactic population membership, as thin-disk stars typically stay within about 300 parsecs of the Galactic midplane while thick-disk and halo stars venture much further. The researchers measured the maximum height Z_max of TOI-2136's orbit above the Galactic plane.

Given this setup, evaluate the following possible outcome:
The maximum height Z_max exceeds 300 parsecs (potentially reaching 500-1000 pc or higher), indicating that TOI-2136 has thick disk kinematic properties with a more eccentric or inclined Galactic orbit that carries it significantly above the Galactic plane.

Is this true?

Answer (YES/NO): NO